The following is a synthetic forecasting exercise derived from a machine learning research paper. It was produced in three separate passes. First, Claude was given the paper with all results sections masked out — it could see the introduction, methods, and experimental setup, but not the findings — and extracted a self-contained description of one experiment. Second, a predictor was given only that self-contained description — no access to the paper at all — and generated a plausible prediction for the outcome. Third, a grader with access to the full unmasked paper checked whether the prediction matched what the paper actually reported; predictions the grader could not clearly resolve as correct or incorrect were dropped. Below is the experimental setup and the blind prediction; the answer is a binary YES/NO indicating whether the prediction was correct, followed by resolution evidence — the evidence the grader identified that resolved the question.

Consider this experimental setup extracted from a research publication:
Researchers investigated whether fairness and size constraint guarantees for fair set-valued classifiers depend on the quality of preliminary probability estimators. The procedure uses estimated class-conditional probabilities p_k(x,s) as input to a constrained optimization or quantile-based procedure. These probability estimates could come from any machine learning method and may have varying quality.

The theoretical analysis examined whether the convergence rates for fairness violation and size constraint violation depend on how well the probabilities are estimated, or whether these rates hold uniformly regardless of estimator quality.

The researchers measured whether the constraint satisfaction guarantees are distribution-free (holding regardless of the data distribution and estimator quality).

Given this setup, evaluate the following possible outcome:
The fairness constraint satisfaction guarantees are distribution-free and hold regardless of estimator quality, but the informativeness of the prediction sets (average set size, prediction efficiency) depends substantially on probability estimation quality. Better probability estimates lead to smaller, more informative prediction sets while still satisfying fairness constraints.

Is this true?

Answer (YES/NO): NO